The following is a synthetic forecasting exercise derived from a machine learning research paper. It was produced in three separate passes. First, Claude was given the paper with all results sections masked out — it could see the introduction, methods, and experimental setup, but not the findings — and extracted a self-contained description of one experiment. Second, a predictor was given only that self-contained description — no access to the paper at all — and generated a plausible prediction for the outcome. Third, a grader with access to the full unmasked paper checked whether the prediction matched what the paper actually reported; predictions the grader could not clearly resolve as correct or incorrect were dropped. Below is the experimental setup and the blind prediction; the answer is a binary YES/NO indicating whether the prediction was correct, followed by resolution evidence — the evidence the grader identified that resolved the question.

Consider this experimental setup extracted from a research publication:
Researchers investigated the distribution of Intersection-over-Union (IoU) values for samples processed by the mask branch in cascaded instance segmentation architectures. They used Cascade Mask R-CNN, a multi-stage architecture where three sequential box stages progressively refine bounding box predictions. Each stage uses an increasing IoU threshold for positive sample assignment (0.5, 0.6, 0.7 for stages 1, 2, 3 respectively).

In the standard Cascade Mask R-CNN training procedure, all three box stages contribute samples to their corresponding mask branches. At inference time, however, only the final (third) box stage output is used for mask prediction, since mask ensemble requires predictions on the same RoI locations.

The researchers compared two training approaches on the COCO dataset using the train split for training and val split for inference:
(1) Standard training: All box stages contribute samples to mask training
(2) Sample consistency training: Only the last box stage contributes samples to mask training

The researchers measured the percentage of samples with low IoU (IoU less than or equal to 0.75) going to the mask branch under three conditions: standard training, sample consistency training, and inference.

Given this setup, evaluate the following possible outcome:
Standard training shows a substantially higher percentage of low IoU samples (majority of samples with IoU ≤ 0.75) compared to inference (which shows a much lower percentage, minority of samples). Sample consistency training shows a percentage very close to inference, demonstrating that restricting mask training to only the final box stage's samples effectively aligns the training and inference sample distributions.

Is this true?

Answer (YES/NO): NO